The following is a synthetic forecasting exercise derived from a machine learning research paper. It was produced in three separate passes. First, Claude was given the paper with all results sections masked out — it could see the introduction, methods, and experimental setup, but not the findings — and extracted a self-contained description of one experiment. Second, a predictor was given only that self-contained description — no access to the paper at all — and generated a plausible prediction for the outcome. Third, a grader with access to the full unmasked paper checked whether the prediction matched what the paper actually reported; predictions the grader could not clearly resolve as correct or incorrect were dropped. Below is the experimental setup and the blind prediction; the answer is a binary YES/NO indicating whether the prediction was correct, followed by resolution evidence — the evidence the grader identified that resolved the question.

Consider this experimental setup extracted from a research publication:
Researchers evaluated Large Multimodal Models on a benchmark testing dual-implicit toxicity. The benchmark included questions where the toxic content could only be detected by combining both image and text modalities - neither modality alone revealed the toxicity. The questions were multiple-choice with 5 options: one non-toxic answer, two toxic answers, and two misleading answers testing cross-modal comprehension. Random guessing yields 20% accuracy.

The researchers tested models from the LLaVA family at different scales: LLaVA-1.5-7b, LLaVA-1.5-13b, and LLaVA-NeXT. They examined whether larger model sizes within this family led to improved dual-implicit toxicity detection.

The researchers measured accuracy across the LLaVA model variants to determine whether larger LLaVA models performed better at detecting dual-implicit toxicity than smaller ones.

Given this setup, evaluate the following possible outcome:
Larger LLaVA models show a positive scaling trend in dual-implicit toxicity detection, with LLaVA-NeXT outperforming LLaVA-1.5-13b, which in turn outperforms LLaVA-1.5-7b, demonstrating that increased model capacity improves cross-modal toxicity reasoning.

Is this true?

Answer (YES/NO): NO